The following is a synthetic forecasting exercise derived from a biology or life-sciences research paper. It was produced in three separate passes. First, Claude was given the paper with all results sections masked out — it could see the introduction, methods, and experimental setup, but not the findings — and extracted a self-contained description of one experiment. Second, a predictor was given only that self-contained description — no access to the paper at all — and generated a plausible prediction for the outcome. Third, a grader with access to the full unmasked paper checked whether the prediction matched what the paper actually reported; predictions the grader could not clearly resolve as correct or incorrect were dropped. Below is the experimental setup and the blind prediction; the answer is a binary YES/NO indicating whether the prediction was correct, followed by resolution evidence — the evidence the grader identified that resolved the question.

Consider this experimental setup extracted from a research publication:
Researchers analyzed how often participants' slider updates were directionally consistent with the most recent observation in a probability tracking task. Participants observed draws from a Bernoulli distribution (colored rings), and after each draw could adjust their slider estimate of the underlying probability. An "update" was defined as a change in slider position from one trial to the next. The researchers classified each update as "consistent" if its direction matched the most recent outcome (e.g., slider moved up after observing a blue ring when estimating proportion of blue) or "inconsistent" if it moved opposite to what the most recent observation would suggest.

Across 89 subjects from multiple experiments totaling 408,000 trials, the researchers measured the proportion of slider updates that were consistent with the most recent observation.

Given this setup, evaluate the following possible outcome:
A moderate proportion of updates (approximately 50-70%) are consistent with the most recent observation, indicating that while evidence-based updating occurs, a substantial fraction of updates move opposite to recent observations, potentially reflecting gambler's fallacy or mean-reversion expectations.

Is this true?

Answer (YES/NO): NO